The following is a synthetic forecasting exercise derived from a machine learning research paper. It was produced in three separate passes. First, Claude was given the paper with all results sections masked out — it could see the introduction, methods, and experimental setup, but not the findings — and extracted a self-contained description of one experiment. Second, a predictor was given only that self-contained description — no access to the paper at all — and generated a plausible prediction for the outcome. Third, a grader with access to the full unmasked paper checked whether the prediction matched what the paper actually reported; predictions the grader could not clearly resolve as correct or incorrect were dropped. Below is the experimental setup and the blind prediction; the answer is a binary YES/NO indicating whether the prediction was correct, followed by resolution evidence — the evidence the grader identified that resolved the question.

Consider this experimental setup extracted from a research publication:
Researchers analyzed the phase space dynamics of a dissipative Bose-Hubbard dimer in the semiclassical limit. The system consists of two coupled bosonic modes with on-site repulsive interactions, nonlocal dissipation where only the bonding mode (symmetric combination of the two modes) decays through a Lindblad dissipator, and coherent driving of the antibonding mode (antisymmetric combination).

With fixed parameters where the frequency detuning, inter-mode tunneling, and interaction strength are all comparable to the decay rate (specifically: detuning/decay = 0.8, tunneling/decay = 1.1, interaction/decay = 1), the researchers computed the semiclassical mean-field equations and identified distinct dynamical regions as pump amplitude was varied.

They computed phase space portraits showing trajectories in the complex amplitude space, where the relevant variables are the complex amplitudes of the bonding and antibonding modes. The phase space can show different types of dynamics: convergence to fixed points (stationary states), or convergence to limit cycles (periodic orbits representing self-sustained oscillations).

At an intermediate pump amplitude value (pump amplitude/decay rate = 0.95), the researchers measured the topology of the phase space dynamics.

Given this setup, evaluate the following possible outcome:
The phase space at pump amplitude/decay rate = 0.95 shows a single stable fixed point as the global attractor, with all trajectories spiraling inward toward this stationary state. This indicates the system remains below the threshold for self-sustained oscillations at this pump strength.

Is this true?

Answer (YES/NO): NO